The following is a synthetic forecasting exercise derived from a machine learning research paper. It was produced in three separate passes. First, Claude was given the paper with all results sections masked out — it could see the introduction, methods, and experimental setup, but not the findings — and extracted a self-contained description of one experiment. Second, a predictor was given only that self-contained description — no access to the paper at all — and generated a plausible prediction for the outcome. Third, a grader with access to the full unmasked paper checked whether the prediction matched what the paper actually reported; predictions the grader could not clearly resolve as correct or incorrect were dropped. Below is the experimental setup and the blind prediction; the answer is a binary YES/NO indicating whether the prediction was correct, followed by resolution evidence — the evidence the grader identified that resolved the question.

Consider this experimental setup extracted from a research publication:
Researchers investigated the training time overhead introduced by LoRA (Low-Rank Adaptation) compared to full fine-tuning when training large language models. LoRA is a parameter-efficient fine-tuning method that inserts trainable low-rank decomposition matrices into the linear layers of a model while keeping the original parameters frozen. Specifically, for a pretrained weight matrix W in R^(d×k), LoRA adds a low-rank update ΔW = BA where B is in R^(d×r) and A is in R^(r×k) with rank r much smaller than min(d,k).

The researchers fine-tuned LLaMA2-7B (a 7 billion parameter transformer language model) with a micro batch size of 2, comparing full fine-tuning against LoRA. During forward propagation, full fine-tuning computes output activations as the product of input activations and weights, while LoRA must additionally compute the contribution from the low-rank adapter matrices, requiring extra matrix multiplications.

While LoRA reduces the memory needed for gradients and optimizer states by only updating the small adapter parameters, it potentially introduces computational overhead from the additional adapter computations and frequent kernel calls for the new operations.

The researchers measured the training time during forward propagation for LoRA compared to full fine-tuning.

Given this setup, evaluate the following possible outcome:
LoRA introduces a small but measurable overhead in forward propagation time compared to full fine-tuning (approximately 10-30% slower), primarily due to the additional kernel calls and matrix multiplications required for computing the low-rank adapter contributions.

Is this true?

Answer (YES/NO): YES